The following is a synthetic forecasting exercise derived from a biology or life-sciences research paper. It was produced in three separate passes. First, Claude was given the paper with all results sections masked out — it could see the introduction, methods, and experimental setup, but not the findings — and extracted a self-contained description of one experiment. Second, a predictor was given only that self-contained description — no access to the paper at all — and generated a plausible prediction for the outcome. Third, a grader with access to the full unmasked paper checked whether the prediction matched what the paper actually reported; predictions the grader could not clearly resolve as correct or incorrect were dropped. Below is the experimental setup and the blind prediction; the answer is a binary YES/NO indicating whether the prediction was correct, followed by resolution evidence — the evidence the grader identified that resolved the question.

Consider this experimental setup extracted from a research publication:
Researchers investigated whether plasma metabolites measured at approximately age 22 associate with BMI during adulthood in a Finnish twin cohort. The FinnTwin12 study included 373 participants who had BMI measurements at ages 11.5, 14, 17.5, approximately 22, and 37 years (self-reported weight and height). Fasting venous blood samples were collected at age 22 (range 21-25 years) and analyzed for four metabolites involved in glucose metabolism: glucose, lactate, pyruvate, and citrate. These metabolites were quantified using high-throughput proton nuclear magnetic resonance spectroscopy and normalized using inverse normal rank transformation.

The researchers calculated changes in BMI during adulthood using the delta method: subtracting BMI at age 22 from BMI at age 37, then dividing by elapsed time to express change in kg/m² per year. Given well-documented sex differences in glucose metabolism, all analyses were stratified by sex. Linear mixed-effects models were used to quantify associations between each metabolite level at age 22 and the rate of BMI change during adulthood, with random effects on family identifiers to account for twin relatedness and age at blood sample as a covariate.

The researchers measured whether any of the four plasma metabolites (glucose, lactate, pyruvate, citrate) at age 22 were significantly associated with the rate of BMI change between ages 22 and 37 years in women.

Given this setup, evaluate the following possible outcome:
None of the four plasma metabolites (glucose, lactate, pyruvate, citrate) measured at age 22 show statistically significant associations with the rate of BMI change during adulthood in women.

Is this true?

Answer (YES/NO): YES